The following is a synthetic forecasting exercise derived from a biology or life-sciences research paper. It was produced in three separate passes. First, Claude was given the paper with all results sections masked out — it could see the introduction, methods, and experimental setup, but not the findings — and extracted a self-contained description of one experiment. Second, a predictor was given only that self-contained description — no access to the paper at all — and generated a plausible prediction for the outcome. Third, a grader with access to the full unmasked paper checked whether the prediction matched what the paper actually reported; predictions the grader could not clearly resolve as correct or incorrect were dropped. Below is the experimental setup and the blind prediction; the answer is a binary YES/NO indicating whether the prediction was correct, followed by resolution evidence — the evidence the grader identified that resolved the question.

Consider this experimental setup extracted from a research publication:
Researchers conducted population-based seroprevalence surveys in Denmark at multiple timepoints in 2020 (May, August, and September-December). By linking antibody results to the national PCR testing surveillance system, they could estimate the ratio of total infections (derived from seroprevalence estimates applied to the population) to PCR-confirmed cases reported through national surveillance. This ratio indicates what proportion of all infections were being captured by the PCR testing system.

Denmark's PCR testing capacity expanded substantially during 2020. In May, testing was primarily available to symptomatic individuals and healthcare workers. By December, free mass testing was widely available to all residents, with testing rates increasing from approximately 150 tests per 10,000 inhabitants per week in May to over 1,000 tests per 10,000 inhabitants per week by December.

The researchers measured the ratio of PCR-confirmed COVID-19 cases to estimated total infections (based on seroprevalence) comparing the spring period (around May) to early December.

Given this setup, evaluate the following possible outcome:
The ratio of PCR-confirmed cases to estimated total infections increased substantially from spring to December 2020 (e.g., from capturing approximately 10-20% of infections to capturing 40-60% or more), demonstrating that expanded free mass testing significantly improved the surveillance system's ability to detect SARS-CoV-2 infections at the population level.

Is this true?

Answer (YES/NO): NO